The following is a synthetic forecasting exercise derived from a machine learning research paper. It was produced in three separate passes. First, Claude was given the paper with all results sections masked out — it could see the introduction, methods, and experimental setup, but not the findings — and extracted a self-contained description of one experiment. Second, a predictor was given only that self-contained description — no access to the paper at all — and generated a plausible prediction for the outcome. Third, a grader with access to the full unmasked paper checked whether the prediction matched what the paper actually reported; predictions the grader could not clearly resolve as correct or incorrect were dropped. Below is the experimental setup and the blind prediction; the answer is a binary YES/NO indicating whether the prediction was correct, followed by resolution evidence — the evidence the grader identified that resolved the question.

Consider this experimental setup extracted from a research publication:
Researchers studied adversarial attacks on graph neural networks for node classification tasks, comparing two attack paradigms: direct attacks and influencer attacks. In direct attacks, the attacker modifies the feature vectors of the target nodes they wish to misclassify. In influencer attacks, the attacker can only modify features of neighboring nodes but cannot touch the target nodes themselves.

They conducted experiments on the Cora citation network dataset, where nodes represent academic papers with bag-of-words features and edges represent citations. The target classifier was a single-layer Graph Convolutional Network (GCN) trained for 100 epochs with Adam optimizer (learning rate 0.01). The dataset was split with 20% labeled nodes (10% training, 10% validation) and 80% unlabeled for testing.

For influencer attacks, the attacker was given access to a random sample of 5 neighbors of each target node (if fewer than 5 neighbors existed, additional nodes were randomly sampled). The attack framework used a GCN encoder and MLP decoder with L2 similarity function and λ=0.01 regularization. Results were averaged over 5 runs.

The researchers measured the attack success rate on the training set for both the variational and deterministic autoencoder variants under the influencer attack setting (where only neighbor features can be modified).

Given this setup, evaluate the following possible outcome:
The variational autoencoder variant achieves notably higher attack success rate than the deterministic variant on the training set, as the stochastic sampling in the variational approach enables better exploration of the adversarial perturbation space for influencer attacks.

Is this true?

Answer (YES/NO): NO